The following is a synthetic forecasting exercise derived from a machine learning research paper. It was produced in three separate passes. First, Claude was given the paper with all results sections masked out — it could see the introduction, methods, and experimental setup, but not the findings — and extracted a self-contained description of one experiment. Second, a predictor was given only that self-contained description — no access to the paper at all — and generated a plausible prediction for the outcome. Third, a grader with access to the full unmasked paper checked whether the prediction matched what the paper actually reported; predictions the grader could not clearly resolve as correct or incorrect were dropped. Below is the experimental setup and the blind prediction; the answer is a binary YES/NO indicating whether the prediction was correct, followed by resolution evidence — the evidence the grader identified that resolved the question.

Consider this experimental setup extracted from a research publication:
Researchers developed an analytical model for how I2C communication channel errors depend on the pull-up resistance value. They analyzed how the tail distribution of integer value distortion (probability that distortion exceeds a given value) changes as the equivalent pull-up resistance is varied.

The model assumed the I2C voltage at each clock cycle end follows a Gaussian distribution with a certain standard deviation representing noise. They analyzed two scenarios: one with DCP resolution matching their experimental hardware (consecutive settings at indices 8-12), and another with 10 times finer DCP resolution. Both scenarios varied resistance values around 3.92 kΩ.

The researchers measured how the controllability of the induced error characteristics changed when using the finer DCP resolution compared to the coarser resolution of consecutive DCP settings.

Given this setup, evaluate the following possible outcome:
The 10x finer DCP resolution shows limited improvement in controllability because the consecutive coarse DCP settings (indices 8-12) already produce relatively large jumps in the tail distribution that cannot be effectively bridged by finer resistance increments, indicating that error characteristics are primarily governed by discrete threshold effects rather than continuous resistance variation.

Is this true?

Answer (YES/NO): NO